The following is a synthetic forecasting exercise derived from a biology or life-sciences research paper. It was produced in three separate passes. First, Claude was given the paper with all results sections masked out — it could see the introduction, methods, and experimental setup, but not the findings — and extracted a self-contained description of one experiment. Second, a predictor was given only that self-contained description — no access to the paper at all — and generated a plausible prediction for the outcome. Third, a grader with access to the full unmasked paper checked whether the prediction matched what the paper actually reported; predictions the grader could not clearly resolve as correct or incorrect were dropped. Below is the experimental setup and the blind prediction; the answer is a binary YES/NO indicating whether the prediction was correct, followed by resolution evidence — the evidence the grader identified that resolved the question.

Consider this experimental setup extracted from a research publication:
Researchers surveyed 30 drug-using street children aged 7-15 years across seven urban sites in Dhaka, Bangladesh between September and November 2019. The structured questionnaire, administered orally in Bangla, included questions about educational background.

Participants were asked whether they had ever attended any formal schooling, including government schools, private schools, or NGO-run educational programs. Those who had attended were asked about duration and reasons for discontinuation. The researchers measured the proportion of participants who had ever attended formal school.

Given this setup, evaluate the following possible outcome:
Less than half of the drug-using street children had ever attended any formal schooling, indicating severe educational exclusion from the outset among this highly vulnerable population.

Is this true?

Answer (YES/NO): YES